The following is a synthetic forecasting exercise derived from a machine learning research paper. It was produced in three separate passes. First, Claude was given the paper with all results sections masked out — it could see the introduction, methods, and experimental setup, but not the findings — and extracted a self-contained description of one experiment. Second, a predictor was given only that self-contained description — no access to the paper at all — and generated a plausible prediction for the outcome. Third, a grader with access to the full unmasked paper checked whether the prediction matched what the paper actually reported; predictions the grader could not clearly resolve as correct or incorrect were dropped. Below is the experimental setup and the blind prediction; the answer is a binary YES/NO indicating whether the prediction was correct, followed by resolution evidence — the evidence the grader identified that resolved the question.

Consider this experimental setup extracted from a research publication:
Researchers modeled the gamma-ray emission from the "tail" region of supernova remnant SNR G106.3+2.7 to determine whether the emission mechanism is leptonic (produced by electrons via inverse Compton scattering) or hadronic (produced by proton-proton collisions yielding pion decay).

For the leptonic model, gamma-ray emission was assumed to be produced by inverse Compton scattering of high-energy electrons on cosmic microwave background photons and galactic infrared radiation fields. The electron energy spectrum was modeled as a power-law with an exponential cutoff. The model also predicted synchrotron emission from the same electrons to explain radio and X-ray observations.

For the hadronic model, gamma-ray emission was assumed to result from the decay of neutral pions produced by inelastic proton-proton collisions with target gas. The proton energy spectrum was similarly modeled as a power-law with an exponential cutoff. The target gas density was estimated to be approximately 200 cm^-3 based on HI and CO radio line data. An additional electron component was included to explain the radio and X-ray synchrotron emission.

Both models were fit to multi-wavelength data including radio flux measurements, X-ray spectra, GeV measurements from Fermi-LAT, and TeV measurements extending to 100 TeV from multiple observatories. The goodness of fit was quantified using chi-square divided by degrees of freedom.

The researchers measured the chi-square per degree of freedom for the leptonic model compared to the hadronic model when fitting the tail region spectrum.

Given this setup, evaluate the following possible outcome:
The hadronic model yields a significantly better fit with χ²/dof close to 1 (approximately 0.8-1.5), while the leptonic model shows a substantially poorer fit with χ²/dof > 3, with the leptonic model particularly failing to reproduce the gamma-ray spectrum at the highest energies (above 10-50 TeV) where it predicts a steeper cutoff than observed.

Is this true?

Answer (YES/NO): YES